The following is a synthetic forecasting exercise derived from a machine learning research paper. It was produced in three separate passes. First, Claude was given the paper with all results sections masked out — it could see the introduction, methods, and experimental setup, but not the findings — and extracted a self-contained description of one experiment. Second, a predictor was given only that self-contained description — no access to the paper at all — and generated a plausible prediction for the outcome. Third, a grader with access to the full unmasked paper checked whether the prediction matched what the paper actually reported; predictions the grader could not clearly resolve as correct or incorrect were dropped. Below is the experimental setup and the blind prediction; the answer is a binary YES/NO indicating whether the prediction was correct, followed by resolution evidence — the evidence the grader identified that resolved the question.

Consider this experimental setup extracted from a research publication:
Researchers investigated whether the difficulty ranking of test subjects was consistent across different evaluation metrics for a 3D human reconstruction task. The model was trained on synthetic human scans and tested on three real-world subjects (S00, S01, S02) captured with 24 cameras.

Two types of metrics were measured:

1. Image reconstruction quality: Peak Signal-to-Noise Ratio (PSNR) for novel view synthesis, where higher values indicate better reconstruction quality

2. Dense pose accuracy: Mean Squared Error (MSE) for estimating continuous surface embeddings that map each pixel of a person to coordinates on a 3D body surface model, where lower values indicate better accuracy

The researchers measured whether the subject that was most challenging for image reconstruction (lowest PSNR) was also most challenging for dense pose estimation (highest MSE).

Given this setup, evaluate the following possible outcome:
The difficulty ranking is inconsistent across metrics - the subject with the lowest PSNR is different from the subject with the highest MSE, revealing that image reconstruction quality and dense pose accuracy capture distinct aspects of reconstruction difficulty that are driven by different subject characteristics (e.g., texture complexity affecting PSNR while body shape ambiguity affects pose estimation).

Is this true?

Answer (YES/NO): NO